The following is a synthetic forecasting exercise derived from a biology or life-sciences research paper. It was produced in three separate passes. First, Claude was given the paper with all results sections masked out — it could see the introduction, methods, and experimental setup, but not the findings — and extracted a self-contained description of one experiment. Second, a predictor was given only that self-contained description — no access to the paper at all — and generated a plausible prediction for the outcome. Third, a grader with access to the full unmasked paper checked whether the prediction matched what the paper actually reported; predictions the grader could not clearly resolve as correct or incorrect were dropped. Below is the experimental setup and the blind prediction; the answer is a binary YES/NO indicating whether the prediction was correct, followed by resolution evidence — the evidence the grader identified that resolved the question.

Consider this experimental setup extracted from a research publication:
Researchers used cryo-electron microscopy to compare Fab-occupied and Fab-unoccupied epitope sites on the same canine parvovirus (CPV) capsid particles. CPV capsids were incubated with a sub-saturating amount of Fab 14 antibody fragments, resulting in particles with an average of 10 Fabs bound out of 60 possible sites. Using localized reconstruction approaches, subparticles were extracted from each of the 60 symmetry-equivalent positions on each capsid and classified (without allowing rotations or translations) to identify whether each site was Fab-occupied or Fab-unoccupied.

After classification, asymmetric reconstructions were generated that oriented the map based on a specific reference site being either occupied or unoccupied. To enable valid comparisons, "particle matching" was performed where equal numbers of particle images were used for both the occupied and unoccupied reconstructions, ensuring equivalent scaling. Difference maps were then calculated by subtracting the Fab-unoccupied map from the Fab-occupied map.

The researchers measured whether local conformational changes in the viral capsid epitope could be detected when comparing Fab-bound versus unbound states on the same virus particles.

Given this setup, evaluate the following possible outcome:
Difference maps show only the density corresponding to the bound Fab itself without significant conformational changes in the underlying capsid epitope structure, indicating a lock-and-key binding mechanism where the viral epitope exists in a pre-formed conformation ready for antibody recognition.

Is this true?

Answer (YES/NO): NO